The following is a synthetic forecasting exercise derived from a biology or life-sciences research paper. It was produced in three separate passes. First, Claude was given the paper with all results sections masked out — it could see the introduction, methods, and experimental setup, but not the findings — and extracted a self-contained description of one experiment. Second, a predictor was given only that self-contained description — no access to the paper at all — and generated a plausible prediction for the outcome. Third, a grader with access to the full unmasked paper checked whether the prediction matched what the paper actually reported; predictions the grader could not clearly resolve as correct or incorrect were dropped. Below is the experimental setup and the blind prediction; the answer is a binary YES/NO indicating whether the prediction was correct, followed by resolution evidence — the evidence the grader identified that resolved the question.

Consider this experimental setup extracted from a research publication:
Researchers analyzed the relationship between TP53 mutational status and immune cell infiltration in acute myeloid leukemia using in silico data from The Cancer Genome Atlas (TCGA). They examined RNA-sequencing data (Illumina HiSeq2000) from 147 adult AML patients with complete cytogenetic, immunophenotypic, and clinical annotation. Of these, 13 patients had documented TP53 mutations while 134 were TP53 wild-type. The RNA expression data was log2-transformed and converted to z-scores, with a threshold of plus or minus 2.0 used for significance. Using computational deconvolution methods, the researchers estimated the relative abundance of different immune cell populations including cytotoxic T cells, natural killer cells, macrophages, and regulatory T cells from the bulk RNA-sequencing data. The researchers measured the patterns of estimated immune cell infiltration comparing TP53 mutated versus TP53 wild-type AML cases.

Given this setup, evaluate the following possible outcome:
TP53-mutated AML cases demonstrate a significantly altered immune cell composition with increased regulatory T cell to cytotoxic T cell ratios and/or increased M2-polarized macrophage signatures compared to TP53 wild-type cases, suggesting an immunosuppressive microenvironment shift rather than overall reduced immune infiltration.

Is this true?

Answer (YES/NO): NO